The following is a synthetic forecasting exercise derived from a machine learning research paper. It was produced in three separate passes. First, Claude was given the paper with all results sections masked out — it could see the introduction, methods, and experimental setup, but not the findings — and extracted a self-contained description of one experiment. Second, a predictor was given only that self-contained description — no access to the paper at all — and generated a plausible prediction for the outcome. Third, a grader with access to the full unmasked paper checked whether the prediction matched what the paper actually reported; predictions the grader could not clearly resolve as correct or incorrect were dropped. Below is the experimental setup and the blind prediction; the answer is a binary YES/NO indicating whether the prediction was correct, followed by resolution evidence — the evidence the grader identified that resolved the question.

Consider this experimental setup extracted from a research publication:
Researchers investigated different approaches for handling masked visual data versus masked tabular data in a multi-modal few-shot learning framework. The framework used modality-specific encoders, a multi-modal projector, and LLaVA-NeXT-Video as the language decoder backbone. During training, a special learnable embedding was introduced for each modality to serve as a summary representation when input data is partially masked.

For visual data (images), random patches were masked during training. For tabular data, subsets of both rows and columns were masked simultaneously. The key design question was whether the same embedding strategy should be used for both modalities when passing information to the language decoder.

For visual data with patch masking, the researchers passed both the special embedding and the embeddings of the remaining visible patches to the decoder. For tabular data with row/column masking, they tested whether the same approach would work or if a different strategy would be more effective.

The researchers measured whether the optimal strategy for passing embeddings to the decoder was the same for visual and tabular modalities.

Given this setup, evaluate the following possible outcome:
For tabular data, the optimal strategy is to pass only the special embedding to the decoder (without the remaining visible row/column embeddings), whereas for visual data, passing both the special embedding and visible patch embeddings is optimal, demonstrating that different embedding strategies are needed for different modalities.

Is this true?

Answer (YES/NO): YES